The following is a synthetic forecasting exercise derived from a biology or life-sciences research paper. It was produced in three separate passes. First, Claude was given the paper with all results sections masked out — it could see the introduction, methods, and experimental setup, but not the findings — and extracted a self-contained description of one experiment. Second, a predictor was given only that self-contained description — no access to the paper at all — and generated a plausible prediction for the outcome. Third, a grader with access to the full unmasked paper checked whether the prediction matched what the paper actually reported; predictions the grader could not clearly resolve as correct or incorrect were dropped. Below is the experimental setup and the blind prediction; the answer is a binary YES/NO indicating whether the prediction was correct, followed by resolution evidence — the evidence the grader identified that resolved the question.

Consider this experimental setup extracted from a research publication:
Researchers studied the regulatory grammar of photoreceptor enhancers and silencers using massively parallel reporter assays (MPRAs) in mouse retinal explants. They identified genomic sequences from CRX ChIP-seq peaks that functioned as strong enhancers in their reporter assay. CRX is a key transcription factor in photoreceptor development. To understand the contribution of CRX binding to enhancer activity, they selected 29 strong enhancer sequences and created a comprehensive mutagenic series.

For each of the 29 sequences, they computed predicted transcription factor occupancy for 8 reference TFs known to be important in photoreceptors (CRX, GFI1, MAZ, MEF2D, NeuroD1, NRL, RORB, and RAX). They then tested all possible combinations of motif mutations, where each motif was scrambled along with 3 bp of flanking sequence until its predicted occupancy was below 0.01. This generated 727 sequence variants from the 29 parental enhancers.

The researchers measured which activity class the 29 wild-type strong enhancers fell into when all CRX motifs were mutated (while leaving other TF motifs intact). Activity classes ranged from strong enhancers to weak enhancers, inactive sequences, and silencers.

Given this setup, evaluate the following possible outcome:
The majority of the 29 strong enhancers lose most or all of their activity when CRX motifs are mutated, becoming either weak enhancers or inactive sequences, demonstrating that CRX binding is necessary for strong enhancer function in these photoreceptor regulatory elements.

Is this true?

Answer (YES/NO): NO